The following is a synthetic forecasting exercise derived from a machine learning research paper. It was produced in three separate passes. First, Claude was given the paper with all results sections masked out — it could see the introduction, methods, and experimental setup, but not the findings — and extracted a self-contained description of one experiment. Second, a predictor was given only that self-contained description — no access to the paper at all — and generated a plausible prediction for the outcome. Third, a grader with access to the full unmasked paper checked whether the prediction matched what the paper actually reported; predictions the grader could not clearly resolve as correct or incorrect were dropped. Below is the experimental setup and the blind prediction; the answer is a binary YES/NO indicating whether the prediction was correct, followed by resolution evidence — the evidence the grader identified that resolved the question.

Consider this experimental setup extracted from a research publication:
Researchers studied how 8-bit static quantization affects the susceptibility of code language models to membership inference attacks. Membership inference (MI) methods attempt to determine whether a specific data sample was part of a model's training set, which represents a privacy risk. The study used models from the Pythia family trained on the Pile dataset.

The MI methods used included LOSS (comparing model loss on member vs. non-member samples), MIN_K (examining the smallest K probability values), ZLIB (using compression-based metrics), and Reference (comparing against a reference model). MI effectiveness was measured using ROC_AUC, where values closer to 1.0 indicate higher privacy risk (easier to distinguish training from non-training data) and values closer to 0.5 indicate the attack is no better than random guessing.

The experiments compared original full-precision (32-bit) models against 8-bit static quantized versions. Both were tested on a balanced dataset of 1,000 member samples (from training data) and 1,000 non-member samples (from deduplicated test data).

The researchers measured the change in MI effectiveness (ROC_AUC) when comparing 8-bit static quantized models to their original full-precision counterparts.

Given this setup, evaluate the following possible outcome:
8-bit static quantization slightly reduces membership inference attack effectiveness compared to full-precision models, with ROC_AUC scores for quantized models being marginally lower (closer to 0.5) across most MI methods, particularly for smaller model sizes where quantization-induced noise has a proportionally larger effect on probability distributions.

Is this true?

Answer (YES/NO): YES